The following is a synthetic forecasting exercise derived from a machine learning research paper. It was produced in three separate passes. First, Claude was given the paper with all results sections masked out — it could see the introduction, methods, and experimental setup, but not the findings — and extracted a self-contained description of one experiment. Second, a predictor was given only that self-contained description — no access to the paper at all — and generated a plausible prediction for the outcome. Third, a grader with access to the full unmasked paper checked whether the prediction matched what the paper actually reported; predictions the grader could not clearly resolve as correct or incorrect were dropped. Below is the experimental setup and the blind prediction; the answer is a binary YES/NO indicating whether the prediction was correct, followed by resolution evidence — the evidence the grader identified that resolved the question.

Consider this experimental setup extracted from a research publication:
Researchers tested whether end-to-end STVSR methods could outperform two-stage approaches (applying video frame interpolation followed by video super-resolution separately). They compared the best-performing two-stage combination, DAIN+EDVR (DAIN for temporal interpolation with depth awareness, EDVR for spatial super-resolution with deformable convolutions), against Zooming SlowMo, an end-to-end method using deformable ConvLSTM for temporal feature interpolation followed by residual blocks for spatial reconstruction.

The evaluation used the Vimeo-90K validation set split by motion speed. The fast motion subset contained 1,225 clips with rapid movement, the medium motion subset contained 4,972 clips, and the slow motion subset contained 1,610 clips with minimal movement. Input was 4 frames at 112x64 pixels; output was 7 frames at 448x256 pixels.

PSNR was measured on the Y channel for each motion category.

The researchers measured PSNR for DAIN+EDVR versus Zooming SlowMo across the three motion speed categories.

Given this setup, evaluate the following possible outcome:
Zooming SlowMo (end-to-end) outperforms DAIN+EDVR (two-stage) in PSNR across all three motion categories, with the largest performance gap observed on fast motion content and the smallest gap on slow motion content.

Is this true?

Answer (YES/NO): YES